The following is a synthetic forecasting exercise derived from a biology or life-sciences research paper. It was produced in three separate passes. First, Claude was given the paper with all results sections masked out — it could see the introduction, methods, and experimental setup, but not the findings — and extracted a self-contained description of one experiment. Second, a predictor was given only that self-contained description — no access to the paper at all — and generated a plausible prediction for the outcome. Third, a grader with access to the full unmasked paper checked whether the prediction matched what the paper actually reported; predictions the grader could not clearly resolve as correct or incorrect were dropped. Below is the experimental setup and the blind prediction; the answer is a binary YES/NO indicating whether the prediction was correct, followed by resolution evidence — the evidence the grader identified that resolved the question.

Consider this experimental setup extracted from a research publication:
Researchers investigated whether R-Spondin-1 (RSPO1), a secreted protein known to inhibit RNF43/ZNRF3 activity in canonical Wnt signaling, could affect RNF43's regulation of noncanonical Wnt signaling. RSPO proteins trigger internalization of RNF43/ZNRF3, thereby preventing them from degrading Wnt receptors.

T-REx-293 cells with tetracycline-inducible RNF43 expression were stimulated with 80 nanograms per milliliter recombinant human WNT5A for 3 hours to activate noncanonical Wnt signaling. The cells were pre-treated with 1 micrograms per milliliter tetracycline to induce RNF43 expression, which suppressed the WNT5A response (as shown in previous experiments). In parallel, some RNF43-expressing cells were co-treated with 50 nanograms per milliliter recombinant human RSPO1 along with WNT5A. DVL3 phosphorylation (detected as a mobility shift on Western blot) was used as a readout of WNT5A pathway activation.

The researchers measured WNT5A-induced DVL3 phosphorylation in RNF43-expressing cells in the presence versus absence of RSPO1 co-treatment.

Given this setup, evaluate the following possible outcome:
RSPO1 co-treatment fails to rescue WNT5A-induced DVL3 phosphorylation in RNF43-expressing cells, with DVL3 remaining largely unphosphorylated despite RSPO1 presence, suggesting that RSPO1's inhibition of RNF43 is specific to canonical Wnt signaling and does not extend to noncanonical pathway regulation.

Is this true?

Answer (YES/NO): NO